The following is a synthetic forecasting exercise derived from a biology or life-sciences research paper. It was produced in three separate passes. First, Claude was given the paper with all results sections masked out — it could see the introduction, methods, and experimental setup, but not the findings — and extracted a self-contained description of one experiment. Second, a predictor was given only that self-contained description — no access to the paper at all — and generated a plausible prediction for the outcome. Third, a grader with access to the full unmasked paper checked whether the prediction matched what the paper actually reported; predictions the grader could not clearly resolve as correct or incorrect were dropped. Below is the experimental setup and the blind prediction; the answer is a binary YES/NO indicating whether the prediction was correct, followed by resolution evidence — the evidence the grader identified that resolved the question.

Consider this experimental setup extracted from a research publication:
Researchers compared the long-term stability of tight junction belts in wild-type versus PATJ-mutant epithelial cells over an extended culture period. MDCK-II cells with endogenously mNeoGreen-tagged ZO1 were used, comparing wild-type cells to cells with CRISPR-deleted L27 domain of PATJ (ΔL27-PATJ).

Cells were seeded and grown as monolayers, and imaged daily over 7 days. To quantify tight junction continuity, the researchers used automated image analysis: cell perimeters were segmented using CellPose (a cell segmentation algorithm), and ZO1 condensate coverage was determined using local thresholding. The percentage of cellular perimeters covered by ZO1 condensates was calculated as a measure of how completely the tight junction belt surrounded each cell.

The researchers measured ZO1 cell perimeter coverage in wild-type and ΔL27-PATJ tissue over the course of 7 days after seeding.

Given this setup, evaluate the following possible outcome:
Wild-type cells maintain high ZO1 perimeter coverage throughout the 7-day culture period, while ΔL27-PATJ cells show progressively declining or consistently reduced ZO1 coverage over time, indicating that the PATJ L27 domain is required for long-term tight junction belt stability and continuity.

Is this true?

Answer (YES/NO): YES